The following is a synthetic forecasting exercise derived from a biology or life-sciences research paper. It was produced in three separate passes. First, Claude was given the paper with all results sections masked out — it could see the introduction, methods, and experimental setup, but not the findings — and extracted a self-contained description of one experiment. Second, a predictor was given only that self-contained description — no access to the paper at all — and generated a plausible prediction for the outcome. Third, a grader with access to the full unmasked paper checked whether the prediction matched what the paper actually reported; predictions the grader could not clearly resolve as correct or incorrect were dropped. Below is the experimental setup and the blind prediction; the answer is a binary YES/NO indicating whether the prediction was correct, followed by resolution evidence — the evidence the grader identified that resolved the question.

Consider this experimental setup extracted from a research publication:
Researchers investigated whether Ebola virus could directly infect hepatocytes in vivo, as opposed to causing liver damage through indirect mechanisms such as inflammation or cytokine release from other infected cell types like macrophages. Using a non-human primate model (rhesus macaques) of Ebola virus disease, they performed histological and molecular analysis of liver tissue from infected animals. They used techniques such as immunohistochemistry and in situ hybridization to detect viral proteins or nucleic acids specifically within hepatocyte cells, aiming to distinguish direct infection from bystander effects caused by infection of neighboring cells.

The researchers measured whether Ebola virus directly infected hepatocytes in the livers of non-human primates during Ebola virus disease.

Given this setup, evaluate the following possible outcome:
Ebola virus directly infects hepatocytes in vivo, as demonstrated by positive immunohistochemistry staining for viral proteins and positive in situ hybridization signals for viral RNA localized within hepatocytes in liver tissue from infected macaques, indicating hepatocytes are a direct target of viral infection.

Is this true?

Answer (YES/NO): NO